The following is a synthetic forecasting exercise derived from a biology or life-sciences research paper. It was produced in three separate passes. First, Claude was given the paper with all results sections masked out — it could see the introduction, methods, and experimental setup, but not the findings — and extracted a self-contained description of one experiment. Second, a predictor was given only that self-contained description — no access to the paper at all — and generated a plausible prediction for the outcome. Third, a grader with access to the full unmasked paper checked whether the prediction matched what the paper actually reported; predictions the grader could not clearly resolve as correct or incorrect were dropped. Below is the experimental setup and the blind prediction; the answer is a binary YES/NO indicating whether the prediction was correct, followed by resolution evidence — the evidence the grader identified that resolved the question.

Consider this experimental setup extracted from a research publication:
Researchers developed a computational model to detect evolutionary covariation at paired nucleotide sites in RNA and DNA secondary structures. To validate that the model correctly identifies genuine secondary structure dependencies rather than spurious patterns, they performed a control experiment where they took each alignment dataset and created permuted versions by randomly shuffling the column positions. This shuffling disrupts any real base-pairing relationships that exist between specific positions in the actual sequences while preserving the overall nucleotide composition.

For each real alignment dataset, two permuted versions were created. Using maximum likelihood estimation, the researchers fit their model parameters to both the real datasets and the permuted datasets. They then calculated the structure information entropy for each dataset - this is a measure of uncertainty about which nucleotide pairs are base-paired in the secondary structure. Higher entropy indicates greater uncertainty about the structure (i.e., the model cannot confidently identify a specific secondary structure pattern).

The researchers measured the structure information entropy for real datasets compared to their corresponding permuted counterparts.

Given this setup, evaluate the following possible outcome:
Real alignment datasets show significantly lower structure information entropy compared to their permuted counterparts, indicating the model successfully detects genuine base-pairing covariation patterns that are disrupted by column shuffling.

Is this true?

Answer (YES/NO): YES